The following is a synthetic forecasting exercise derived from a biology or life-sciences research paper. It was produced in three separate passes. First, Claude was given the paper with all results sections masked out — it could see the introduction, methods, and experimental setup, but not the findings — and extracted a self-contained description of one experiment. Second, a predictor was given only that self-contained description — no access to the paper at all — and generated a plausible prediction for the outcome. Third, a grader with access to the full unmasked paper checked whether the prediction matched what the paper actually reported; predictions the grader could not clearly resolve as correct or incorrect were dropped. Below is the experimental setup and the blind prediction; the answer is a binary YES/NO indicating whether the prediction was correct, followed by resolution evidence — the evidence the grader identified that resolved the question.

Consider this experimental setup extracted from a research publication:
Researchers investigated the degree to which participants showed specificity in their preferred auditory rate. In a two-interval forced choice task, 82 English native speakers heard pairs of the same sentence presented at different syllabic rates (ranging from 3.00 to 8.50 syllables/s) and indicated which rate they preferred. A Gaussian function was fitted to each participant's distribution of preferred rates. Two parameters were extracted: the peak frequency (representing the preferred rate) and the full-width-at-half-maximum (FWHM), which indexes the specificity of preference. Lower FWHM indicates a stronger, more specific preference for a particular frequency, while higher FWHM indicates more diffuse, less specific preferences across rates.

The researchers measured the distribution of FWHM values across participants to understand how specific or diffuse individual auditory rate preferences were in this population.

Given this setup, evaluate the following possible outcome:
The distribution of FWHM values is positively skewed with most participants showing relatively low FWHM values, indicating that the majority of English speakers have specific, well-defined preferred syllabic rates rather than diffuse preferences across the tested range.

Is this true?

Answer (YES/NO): NO